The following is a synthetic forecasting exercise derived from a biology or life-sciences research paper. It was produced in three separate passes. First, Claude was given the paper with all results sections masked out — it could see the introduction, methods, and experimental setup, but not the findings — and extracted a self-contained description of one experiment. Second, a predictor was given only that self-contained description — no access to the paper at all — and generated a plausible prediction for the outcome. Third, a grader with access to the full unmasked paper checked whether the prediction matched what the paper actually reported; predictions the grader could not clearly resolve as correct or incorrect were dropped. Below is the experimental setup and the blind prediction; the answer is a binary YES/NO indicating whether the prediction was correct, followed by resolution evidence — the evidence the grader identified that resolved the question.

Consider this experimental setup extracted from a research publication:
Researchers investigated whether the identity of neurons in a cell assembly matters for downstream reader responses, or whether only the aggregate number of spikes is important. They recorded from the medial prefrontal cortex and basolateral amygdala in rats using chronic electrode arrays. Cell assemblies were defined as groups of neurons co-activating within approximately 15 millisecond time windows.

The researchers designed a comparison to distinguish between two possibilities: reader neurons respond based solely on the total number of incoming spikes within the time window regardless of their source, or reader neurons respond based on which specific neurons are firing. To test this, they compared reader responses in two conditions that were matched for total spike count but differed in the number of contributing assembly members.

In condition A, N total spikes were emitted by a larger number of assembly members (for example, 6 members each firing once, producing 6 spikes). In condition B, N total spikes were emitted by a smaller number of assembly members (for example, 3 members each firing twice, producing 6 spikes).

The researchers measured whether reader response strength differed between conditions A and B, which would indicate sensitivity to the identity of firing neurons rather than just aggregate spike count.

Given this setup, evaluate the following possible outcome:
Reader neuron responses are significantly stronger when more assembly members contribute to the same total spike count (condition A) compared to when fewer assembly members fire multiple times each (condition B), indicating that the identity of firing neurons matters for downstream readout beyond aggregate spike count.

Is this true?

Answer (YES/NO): YES